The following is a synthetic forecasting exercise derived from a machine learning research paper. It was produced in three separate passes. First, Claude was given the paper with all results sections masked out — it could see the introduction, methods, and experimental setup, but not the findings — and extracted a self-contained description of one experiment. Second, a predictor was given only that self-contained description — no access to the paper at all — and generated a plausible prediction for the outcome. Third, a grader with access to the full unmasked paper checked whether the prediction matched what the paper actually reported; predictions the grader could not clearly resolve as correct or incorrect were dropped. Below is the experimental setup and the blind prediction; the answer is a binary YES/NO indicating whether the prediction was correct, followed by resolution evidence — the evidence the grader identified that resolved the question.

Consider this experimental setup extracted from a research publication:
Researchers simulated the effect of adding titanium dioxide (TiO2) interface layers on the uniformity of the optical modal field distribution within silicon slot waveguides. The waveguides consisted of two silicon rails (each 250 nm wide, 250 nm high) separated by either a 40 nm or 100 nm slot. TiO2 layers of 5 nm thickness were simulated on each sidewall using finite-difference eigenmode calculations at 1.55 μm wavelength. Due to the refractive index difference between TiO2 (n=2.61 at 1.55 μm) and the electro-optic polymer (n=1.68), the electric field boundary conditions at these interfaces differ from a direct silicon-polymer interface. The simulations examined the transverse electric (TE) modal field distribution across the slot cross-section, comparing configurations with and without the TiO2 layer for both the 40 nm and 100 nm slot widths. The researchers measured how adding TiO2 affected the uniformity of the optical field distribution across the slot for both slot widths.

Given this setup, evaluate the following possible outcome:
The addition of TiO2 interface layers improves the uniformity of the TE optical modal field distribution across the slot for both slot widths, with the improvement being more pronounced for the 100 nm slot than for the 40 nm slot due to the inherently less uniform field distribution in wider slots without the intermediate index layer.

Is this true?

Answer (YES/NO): YES